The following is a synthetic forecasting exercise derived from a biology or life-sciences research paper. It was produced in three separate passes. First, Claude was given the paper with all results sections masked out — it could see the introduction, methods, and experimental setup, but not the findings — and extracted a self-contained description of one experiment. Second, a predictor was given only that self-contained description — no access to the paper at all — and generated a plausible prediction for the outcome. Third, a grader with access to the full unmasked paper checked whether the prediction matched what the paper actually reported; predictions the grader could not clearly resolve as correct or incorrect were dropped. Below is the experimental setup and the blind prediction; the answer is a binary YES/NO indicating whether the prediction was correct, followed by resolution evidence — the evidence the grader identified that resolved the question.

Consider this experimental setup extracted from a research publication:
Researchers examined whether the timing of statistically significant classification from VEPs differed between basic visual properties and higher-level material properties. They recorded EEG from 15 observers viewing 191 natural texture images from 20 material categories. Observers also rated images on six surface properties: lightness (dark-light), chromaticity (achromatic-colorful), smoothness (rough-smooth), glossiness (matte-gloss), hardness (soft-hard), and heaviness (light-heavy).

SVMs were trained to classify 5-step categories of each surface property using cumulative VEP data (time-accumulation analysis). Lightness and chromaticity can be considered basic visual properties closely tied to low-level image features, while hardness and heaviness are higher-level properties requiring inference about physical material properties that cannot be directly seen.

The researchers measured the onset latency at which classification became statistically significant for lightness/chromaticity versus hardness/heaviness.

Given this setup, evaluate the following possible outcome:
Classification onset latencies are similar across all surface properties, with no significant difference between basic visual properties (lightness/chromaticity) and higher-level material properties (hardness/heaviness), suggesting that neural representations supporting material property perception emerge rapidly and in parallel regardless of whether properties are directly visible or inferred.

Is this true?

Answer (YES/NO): NO